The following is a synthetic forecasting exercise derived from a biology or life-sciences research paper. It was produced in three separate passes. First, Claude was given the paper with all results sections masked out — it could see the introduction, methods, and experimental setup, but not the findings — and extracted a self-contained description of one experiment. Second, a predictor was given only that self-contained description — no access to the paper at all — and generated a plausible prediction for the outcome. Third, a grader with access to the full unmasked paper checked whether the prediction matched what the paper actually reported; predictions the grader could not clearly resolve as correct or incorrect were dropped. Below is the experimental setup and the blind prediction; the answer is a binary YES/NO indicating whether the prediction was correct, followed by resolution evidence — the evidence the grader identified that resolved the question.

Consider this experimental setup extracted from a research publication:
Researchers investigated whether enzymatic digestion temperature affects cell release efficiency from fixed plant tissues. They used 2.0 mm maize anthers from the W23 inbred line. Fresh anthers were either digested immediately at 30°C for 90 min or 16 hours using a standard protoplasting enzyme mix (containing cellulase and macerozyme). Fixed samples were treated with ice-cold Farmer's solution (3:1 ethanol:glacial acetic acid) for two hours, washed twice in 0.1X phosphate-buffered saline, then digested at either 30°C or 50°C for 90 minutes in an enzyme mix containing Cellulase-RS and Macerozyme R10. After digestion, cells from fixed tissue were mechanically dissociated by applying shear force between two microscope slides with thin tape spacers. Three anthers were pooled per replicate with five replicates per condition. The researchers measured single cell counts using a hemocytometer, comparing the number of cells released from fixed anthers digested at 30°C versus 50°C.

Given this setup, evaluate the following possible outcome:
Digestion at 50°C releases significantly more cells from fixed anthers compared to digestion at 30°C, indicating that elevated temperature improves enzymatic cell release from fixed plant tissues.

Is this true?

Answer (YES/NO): YES